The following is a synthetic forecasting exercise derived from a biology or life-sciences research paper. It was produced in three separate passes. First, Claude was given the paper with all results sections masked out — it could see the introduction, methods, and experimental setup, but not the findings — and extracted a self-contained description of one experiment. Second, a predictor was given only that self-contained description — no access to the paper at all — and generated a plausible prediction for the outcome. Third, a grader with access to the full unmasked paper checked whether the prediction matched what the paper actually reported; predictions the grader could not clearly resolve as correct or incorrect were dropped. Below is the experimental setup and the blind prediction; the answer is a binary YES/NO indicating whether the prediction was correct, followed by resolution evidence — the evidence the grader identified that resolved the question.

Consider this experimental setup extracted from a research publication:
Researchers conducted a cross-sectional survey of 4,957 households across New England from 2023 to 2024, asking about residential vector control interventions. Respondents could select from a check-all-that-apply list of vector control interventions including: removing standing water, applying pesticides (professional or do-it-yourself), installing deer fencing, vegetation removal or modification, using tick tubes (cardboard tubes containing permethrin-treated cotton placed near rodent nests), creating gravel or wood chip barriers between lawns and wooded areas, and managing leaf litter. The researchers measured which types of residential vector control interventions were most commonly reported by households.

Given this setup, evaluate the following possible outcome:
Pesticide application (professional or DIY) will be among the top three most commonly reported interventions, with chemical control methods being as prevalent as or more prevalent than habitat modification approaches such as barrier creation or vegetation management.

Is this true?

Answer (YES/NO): NO